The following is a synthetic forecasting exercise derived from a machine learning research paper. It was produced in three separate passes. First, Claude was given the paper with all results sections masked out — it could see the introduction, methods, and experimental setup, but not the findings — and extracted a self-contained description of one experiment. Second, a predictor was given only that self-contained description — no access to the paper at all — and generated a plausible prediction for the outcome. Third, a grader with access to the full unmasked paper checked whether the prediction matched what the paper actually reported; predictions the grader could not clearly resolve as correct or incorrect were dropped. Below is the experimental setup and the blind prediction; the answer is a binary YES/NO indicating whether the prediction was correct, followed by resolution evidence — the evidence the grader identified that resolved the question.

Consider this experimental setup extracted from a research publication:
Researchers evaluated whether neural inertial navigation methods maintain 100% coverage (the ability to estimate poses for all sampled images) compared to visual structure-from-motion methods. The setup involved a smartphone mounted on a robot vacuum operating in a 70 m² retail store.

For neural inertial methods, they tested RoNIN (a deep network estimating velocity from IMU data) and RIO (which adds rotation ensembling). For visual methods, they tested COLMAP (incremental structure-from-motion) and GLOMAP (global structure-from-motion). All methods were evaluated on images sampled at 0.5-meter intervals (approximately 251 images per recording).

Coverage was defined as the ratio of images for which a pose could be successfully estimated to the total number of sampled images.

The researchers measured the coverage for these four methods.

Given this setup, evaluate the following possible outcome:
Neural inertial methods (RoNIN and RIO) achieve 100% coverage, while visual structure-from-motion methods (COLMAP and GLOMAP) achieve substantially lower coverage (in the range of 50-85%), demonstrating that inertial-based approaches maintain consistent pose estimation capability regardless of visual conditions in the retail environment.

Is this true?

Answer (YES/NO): NO